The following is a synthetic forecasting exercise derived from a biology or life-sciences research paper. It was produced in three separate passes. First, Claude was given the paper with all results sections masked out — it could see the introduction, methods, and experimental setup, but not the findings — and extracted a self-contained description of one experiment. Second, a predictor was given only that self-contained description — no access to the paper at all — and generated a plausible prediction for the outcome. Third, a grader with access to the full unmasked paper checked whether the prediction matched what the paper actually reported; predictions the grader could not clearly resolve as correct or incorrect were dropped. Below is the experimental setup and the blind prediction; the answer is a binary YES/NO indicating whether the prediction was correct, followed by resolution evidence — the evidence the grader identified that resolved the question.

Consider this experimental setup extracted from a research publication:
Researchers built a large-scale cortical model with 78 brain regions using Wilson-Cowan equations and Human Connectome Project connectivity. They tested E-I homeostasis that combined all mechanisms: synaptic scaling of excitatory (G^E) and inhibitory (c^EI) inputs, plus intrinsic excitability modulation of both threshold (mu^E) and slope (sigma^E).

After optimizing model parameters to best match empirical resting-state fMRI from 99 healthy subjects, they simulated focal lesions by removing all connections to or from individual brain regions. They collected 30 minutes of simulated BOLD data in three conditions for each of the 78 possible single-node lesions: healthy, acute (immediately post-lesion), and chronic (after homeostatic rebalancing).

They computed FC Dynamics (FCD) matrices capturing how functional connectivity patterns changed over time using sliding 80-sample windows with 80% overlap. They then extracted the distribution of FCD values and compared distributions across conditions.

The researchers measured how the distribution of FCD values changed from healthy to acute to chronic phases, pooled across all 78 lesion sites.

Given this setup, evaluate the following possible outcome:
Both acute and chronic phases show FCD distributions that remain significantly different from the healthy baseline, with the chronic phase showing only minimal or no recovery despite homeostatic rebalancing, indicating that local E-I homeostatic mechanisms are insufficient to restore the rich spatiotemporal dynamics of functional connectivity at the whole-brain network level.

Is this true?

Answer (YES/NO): NO